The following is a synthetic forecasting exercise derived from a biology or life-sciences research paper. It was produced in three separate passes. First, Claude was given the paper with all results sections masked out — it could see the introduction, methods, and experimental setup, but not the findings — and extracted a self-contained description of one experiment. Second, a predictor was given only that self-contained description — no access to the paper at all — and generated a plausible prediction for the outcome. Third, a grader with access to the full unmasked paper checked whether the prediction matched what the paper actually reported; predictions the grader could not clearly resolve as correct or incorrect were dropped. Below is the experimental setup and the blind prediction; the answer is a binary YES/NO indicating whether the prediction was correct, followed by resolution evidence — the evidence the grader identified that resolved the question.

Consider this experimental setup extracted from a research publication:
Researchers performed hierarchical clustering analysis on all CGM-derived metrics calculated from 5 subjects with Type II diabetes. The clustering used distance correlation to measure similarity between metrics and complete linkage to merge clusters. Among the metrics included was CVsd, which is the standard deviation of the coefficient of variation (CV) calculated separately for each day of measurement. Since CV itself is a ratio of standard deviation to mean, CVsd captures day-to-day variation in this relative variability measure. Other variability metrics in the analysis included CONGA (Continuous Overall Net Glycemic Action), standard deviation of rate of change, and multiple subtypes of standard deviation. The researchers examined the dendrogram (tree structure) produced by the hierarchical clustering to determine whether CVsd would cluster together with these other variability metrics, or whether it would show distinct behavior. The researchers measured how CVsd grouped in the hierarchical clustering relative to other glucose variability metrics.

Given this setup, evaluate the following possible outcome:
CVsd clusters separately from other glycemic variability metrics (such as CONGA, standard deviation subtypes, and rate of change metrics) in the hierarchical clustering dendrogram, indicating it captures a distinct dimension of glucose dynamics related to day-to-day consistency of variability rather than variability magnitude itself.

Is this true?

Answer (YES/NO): YES